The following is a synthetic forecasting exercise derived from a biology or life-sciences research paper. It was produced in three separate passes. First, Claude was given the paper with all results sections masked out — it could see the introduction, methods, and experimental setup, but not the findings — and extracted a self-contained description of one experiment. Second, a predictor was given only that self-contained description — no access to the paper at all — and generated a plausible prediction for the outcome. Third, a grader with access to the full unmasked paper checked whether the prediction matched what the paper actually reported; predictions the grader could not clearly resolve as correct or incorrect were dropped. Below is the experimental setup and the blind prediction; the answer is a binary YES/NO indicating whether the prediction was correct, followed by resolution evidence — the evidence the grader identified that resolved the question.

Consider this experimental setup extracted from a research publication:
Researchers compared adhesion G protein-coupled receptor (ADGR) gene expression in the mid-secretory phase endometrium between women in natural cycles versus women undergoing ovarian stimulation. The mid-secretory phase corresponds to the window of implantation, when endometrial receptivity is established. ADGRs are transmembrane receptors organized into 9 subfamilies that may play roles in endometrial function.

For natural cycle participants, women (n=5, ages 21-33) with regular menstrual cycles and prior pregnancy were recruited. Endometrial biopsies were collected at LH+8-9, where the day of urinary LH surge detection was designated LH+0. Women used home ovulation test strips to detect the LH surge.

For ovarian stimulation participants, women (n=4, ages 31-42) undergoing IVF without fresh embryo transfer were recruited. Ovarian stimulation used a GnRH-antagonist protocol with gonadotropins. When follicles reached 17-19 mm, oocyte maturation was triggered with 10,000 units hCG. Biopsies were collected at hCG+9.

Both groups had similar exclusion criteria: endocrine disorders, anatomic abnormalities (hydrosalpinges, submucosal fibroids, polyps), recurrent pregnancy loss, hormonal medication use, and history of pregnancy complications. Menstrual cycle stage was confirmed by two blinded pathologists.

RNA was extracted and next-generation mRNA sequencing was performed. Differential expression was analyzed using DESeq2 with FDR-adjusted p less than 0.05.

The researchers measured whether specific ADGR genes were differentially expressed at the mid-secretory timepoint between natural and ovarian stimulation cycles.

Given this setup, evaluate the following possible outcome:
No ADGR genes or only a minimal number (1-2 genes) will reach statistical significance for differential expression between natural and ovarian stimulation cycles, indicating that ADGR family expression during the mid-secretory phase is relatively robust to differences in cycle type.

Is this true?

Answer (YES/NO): YES